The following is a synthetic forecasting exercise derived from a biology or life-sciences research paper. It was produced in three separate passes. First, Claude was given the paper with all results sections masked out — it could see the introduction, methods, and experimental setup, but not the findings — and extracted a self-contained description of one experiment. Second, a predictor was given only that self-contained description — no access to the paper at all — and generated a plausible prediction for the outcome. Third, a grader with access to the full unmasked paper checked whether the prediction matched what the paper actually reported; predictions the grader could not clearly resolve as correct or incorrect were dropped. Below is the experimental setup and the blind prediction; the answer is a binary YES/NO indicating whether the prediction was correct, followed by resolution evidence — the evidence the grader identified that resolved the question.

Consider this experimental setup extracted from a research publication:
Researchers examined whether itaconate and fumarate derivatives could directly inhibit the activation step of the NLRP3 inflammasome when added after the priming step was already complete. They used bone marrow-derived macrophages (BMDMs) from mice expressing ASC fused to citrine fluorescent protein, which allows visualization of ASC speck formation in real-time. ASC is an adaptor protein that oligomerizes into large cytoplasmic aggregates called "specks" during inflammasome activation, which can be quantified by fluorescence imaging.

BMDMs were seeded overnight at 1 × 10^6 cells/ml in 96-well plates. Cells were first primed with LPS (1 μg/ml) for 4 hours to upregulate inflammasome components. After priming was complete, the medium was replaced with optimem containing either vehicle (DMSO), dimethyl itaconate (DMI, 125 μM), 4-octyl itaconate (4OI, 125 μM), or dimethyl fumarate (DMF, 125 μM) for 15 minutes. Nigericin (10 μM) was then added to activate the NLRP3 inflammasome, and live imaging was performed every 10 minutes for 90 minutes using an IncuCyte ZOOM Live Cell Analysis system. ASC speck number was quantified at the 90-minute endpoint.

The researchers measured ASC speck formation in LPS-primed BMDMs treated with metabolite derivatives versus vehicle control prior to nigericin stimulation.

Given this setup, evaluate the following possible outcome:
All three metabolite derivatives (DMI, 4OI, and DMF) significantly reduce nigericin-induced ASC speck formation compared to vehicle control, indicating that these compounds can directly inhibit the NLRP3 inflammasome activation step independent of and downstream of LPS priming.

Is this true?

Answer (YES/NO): YES